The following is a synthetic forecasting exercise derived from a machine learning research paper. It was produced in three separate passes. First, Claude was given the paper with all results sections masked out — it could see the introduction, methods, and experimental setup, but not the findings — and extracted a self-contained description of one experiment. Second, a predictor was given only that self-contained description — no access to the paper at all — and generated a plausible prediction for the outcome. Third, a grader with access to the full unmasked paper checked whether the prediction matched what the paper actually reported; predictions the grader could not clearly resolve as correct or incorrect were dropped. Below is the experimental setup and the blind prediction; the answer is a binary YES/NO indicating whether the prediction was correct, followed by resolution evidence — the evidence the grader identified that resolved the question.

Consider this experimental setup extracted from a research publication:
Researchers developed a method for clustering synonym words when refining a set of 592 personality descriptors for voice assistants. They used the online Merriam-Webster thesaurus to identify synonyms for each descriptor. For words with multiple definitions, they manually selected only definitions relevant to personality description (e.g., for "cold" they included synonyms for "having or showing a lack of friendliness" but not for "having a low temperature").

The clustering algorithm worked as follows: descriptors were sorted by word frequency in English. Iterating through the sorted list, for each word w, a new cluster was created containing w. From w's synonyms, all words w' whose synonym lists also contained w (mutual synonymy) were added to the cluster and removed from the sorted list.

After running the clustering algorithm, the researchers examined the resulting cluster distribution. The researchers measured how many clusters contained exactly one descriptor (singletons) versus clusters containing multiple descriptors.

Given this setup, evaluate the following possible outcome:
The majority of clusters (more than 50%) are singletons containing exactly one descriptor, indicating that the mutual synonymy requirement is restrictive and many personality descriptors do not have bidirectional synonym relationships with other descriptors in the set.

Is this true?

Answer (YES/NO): YES